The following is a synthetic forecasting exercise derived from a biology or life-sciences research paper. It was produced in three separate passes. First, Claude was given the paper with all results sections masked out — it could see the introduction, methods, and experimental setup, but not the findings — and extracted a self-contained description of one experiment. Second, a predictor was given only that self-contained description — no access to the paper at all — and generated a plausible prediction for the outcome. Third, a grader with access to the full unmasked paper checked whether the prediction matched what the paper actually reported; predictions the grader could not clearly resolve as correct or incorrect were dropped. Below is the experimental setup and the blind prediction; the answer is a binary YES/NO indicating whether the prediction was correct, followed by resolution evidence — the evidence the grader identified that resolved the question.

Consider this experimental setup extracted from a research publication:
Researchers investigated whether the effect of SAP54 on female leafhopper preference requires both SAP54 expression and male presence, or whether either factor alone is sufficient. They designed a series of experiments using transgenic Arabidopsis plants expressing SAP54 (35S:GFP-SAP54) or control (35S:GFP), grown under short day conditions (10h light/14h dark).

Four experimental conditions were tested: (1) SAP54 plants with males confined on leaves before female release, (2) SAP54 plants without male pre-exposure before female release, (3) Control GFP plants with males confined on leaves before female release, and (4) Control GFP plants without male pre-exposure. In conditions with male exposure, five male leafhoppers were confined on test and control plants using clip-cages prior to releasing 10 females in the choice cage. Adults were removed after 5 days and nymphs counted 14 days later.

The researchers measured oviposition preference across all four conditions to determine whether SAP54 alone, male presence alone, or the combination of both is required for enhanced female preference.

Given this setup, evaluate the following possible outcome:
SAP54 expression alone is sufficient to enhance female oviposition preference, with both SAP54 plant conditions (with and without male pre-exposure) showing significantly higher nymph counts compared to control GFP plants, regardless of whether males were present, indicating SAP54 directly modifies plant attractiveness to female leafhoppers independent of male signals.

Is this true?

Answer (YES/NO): NO